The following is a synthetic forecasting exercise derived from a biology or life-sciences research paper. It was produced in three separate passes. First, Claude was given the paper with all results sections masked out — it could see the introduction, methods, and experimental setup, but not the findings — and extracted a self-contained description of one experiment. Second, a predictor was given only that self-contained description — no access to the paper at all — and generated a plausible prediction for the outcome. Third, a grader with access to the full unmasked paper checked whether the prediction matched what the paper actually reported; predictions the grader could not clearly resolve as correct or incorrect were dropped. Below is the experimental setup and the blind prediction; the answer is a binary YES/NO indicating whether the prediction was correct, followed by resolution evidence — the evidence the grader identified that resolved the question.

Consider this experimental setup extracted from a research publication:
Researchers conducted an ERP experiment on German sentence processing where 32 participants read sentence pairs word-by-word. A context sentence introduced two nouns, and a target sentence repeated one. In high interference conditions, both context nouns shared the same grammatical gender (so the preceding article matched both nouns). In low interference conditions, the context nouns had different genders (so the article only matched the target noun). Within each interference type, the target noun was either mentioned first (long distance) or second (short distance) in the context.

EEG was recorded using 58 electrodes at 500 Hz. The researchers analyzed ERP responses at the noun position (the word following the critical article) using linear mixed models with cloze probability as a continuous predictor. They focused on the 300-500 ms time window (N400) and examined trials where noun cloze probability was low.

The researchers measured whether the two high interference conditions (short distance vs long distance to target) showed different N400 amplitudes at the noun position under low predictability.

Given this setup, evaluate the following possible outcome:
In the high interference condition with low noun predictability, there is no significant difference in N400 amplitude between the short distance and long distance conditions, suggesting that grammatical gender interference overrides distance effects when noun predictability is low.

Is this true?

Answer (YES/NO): YES